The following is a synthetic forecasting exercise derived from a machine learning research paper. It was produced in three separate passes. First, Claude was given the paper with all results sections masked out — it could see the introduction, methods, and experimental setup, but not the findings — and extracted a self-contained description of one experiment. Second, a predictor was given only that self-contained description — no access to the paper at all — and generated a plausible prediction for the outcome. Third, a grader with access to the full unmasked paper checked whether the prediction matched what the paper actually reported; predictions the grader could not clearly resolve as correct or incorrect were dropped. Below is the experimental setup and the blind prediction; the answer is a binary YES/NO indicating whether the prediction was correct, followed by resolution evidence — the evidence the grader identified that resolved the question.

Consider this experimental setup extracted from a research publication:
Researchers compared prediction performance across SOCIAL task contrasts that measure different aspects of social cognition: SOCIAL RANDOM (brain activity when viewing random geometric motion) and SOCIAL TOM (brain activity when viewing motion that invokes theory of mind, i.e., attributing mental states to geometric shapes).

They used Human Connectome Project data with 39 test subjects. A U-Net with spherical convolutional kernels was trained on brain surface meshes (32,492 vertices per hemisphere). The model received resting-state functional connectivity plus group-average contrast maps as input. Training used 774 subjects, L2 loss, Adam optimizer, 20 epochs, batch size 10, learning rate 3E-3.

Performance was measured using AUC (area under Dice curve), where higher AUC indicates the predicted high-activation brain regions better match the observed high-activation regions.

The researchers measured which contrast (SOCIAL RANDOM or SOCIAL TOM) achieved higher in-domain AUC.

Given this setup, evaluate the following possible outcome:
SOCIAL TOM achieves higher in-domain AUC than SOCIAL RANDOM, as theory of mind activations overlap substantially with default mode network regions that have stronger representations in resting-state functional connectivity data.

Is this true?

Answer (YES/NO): YES